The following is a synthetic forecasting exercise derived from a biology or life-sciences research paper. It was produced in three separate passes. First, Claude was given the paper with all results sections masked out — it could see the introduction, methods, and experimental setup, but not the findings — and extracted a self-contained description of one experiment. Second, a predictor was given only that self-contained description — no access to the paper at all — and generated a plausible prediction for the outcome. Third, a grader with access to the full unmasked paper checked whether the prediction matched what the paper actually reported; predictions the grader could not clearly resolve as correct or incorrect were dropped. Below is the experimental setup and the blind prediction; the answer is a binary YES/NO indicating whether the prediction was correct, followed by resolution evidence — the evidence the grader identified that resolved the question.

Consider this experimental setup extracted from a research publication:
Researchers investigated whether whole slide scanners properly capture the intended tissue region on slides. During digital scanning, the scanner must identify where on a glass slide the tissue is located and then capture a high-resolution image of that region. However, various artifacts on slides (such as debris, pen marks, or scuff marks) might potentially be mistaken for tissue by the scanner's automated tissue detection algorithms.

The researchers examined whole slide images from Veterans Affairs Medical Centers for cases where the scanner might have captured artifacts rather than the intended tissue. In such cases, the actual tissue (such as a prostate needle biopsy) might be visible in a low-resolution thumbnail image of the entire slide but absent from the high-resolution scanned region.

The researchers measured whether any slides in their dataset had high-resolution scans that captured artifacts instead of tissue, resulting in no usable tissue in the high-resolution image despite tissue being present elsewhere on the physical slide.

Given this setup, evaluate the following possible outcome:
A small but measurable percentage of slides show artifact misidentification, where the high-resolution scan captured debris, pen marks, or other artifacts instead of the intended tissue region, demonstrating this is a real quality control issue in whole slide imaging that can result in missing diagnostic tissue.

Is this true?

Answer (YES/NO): NO